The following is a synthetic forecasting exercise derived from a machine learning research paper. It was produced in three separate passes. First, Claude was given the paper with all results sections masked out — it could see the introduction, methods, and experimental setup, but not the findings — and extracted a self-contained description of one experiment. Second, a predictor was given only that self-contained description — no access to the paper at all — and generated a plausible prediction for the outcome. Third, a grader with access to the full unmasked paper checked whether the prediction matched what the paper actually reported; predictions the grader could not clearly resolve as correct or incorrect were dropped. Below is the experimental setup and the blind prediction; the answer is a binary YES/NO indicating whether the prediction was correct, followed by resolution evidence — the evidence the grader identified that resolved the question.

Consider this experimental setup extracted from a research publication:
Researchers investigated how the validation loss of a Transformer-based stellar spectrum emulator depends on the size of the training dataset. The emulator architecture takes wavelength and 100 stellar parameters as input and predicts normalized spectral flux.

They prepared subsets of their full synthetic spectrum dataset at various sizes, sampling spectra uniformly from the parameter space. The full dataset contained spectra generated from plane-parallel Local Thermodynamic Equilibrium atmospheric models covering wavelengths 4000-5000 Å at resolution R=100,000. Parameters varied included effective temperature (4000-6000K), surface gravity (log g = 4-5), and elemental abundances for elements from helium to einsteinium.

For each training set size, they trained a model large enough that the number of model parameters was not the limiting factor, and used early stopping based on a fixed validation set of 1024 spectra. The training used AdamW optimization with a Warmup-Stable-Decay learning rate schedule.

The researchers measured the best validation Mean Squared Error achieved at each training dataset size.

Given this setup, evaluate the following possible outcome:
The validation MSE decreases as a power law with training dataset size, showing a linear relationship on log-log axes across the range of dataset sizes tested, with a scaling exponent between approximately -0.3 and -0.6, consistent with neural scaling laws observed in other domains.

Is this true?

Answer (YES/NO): NO